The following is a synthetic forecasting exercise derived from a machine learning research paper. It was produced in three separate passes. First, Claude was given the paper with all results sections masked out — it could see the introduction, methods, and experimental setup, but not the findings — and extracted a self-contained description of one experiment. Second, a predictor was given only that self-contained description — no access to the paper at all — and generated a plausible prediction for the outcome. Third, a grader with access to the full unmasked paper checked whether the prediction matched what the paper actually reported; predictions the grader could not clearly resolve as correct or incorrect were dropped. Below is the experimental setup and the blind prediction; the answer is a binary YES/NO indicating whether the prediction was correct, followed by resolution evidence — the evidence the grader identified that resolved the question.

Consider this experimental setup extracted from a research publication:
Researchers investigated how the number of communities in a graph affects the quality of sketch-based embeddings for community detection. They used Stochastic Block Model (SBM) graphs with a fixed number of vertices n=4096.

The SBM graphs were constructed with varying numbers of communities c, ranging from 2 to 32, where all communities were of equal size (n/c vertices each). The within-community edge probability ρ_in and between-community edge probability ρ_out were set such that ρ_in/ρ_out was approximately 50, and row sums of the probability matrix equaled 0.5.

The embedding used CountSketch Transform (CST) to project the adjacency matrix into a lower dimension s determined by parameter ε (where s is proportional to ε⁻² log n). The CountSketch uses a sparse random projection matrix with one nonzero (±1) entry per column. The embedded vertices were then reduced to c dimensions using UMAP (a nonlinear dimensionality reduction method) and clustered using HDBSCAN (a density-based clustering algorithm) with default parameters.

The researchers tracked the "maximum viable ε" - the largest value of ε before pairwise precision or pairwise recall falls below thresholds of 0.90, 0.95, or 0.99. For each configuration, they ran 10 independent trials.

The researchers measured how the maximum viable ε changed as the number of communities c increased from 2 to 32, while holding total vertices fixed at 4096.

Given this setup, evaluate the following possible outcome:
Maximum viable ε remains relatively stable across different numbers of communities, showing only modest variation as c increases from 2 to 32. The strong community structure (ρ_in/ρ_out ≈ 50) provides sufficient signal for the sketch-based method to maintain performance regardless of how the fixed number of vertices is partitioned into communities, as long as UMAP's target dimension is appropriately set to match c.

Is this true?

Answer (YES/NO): NO